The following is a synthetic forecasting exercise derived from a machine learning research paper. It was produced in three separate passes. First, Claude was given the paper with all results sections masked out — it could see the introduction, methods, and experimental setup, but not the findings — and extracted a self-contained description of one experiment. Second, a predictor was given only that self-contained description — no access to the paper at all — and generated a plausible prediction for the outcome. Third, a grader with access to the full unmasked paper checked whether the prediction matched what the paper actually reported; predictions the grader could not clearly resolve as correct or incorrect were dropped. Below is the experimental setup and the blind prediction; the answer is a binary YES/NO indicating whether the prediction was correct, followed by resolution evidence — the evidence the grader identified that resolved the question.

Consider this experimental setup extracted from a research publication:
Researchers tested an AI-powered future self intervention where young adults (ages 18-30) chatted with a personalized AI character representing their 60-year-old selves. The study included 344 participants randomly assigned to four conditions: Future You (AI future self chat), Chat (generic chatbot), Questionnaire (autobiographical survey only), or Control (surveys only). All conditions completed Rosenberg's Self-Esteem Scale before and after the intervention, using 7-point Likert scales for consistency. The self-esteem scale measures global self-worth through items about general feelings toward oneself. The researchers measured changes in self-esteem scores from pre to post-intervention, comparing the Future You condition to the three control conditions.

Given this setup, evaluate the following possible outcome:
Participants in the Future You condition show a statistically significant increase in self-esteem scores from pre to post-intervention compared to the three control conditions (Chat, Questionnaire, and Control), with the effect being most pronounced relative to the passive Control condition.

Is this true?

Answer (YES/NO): NO